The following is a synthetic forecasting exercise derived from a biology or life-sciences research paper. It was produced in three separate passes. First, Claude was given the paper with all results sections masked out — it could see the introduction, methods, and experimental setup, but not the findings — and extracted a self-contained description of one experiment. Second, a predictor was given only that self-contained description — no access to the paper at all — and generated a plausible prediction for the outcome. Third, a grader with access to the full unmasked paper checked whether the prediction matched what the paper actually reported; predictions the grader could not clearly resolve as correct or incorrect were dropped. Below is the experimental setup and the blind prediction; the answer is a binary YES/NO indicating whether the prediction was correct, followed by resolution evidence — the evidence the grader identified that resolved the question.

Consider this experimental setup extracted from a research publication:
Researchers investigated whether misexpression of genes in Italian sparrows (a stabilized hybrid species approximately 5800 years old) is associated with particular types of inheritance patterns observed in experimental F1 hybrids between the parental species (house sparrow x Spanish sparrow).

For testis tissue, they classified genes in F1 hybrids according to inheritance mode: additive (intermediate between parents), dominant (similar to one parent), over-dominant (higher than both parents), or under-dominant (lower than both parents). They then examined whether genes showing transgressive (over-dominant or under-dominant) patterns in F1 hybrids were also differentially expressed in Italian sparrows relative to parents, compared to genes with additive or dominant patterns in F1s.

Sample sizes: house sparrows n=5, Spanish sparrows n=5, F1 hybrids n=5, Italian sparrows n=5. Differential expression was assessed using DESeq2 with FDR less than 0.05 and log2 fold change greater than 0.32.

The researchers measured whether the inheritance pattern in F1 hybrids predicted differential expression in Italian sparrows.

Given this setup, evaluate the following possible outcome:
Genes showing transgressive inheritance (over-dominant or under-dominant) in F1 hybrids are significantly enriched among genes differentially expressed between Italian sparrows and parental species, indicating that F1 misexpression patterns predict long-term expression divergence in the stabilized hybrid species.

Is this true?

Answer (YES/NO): YES